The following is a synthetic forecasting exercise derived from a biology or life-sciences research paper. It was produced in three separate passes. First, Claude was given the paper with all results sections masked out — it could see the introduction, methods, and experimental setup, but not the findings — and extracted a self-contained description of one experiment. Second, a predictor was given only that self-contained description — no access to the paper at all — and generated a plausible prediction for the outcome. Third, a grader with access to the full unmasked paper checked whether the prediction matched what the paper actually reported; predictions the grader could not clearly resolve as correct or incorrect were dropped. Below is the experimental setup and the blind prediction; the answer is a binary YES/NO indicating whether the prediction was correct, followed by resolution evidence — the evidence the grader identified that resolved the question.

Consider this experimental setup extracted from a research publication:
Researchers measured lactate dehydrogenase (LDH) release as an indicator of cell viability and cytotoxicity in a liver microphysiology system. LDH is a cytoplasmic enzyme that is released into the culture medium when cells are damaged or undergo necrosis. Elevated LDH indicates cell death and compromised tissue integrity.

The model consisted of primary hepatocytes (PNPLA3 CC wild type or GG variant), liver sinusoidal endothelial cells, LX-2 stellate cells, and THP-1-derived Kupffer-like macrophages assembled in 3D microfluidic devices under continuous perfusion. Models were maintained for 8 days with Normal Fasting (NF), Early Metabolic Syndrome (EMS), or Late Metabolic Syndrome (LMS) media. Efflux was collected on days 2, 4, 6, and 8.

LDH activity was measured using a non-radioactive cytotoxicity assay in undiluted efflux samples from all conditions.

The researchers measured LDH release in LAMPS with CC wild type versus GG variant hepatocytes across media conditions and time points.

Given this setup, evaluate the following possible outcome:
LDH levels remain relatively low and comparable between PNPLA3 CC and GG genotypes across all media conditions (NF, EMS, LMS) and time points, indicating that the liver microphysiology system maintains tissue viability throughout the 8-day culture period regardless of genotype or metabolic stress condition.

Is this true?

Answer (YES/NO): NO